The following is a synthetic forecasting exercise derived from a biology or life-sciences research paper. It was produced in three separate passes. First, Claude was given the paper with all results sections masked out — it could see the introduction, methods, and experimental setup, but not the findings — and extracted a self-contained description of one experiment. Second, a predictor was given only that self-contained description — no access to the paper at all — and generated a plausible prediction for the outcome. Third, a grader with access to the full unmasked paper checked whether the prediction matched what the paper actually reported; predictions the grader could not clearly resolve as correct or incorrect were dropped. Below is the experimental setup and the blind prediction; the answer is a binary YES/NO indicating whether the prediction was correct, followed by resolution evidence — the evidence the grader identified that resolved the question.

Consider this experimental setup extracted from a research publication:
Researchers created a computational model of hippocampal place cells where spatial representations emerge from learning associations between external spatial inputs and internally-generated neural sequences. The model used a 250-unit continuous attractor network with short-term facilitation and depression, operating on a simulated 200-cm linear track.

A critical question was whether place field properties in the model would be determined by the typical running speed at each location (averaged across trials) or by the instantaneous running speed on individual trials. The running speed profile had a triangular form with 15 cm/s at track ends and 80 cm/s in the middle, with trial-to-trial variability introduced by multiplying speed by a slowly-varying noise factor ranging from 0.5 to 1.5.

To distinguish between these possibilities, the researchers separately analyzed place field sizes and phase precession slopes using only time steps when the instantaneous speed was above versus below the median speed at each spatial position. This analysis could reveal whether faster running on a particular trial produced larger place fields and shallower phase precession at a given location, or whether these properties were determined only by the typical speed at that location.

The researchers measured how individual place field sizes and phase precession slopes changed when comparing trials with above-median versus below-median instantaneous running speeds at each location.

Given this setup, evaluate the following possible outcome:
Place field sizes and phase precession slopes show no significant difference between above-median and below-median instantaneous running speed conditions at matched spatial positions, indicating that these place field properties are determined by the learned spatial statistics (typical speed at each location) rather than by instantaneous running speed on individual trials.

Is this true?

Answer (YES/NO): YES